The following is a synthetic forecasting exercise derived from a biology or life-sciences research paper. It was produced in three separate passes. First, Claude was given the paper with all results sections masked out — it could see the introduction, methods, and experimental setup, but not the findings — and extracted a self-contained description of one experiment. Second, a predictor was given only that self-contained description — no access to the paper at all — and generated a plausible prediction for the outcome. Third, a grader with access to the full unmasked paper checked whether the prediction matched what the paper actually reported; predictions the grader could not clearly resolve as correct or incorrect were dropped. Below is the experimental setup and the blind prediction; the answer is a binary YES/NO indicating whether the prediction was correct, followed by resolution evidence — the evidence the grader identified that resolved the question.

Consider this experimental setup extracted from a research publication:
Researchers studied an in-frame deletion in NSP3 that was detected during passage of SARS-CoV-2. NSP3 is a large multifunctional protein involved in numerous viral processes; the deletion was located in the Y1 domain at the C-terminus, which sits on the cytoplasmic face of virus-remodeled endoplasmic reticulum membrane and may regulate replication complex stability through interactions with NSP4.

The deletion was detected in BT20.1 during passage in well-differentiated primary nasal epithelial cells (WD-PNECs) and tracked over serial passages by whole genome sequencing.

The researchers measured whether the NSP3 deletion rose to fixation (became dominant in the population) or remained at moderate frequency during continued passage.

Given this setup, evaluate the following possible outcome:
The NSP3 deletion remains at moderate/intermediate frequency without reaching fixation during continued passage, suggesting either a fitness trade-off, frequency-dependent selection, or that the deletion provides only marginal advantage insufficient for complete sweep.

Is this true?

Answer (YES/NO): YES